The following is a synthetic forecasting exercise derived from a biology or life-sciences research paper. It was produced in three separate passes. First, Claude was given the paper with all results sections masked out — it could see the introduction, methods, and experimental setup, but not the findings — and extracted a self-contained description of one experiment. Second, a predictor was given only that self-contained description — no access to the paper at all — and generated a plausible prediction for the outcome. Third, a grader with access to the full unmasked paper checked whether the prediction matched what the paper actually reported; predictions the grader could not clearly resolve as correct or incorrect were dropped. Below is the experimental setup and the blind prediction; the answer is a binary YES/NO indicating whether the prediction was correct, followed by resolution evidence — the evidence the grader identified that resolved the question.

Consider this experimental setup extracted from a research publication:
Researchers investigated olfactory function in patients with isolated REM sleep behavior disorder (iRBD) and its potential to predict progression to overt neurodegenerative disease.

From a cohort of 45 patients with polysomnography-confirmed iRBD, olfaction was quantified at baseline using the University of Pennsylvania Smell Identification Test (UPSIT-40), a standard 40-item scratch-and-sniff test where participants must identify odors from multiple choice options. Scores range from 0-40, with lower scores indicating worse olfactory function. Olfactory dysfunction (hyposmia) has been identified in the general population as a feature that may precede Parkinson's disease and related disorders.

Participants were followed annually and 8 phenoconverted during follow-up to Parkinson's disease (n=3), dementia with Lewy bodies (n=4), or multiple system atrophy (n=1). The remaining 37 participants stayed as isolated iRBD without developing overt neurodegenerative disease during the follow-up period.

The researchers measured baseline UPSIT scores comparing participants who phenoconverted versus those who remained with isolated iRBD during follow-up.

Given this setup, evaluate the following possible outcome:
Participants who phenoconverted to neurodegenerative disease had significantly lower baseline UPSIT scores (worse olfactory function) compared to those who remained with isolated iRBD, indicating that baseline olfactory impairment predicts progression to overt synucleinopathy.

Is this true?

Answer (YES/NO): NO